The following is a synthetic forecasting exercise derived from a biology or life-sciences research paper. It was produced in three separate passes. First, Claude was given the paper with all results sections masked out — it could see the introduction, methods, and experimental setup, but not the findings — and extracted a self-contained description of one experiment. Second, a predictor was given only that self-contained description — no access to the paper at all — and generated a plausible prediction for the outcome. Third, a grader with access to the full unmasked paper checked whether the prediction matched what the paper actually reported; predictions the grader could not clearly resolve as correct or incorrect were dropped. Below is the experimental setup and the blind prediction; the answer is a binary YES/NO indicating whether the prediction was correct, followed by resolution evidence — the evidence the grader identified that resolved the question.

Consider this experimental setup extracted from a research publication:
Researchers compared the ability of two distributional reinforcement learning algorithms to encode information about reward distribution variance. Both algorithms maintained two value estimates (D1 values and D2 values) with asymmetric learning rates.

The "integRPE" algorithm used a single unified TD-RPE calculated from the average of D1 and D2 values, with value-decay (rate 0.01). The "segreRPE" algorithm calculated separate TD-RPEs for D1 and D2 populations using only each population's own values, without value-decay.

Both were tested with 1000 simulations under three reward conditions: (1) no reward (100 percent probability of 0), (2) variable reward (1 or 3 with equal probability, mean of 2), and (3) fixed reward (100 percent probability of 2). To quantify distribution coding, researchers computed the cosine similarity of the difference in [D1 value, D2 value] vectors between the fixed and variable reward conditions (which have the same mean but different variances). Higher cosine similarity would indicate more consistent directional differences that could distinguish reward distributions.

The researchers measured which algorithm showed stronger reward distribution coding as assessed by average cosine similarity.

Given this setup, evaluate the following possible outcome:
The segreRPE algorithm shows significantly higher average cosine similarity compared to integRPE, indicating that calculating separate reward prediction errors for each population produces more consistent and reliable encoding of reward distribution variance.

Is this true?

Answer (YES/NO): YES